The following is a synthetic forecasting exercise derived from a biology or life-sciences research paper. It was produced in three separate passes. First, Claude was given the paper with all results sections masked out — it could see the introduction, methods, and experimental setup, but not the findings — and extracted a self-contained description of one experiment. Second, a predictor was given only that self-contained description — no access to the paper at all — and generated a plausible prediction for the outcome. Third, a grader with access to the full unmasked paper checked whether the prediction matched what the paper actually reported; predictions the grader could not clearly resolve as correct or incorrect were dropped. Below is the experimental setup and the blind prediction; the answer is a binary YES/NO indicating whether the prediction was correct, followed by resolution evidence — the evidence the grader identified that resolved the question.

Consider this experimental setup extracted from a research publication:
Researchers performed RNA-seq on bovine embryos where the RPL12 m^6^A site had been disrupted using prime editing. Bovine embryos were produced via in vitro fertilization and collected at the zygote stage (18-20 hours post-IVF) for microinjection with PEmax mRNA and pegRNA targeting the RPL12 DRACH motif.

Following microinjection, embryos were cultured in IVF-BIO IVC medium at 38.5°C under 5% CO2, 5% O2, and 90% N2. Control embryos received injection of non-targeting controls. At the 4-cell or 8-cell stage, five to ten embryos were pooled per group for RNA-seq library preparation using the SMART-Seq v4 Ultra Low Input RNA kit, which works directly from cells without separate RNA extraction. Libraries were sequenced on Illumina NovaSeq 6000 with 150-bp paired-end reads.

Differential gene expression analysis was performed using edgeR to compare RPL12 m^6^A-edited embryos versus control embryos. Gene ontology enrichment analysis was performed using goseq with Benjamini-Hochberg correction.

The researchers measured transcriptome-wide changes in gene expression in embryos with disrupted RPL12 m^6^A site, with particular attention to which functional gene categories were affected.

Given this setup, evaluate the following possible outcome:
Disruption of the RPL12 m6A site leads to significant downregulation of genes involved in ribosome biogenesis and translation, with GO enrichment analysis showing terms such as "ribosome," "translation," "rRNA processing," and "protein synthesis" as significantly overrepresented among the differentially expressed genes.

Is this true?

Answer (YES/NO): YES